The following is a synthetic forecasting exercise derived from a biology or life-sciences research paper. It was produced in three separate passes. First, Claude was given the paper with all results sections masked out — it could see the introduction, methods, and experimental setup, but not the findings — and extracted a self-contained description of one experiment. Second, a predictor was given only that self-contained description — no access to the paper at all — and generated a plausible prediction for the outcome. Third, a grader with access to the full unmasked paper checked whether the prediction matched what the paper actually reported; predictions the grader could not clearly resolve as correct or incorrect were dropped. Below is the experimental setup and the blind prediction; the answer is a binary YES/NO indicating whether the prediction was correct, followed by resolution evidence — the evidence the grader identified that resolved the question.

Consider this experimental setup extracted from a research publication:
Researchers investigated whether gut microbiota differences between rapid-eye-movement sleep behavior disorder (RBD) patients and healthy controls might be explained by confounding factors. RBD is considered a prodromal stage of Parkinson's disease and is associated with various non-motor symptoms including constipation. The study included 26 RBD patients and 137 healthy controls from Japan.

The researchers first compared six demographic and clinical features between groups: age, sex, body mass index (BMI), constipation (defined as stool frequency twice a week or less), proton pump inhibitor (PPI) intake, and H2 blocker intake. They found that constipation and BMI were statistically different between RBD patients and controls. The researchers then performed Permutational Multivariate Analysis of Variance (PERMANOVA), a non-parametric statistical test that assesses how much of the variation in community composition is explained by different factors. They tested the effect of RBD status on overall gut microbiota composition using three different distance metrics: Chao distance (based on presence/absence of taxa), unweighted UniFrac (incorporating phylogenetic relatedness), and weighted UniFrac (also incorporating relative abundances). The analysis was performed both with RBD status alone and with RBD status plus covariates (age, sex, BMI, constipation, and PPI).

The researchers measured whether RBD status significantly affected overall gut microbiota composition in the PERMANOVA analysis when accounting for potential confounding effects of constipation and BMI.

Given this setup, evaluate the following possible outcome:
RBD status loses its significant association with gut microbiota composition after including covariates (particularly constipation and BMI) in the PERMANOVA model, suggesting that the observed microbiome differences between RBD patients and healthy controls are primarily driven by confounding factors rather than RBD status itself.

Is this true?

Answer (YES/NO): NO